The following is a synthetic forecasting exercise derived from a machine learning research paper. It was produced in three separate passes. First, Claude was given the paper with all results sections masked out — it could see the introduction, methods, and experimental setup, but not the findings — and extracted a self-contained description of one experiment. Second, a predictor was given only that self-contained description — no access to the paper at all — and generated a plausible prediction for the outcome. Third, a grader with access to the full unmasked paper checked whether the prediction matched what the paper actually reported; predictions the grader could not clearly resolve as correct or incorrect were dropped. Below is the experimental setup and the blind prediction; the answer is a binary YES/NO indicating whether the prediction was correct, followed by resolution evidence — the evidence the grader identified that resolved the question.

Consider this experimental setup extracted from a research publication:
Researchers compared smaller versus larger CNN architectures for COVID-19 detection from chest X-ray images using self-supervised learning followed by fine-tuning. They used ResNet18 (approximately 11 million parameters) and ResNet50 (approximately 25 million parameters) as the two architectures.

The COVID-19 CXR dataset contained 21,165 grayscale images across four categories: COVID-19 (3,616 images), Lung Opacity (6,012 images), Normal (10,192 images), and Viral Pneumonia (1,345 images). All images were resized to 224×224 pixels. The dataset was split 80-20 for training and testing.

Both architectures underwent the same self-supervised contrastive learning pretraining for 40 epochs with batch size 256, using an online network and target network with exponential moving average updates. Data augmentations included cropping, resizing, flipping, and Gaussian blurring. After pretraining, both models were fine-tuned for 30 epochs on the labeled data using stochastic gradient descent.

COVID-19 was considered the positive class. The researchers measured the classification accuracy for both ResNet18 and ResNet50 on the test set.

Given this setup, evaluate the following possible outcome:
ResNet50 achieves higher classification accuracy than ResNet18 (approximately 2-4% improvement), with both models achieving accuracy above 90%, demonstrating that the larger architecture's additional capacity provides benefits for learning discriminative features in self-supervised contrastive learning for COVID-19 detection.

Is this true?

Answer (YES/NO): NO